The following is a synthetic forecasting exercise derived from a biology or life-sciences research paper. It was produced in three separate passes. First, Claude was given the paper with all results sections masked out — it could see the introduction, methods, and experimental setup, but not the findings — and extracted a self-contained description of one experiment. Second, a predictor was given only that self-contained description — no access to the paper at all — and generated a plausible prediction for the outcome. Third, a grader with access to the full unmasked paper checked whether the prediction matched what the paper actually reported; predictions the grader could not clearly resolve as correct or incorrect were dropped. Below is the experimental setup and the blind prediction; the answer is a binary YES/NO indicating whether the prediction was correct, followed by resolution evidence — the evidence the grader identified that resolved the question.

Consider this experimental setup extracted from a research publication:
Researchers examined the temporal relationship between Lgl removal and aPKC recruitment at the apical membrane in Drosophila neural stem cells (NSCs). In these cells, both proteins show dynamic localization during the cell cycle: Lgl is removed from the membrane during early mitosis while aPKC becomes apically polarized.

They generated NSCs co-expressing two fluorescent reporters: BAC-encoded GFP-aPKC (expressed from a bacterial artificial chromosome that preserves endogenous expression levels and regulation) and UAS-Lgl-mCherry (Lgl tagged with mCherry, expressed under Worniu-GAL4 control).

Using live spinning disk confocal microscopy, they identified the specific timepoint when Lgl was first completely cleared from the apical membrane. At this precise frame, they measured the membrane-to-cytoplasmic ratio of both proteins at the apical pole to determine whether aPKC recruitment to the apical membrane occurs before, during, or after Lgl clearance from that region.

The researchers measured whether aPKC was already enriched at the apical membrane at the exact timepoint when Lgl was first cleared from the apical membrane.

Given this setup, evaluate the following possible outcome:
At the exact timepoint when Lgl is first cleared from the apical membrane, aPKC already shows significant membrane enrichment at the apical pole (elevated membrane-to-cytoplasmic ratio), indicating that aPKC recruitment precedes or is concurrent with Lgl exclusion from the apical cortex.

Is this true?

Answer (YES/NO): YES